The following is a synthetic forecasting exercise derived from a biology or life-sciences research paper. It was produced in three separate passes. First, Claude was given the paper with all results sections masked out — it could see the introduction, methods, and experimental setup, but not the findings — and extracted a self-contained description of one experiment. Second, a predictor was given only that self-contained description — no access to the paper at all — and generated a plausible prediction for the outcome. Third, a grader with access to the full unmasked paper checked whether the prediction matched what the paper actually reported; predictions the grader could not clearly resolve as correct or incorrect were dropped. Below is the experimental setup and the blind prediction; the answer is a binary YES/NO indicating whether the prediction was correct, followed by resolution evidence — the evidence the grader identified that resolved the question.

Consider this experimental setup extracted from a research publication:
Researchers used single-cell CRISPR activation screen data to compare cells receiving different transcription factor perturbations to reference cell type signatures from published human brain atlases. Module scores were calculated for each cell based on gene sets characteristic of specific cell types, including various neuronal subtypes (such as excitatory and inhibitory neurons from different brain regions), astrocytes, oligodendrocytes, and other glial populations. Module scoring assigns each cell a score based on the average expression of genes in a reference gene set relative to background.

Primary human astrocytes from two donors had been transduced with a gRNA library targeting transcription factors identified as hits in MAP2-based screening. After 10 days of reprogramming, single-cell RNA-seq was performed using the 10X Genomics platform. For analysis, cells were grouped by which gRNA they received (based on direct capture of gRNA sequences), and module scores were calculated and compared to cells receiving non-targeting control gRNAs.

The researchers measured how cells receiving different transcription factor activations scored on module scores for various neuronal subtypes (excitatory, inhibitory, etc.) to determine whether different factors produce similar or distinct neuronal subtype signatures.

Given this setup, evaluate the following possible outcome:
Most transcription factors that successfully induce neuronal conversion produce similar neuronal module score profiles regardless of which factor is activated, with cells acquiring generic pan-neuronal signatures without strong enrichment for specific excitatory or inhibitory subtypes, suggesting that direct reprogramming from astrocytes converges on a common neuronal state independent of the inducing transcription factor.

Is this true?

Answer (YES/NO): NO